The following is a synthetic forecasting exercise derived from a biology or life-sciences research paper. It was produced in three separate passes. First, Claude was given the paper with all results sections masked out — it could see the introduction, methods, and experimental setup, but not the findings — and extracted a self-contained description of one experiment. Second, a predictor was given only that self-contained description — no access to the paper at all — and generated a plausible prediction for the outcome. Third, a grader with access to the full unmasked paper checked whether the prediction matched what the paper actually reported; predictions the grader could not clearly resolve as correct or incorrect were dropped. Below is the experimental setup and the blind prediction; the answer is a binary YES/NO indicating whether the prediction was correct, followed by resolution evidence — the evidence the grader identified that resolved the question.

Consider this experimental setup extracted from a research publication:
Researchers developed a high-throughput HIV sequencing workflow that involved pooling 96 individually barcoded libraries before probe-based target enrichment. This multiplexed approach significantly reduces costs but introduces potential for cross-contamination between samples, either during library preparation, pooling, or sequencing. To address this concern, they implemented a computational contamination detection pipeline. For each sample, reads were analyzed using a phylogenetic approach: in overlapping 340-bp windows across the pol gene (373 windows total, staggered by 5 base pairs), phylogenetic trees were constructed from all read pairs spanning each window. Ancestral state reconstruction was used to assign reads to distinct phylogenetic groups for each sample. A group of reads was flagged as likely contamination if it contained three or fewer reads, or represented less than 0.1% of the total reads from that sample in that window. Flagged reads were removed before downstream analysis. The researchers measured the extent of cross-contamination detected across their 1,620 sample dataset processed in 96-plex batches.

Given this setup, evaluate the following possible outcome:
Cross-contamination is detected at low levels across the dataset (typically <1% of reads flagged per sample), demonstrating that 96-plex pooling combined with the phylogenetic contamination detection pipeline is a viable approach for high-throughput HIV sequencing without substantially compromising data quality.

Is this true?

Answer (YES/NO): NO